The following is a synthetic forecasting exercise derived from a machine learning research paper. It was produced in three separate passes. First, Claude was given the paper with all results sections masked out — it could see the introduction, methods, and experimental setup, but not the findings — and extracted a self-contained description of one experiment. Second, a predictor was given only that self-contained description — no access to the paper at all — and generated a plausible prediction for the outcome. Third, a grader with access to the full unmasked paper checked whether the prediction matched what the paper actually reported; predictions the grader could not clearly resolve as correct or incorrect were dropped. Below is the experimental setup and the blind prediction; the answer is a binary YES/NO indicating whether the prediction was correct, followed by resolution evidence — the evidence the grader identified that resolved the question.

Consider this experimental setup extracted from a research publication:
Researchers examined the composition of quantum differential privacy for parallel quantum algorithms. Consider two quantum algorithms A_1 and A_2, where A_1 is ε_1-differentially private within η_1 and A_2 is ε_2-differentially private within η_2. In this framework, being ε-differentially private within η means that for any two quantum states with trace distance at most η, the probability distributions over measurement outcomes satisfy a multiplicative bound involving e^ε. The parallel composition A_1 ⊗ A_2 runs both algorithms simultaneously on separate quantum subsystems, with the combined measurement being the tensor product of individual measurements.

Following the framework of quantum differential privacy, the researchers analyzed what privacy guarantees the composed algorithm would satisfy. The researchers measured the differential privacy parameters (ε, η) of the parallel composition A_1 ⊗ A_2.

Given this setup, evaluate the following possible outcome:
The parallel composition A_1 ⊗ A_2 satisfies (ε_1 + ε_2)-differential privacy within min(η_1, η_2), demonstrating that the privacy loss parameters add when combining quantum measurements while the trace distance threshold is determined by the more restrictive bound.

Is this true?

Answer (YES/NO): NO